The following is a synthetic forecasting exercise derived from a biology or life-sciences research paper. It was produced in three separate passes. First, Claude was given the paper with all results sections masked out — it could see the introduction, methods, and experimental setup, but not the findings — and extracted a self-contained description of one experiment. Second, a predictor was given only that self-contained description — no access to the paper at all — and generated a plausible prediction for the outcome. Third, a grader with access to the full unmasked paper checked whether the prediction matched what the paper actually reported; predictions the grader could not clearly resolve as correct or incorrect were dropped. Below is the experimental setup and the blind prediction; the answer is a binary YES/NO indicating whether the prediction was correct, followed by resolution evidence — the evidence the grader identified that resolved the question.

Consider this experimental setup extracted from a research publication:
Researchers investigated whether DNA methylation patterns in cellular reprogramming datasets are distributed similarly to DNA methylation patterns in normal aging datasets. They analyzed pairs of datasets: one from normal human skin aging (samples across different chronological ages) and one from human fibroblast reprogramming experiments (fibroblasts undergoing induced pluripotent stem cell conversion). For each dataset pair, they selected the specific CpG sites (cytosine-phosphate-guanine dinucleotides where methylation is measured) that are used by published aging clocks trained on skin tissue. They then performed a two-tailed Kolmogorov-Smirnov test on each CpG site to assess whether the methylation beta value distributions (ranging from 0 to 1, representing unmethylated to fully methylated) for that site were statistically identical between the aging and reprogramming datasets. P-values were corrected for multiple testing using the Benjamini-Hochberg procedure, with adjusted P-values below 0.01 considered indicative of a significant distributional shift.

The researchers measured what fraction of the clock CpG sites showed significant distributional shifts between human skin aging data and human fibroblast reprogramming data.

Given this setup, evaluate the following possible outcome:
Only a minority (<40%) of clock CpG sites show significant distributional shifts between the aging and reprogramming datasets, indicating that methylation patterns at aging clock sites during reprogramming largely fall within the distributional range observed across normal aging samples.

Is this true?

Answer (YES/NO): NO